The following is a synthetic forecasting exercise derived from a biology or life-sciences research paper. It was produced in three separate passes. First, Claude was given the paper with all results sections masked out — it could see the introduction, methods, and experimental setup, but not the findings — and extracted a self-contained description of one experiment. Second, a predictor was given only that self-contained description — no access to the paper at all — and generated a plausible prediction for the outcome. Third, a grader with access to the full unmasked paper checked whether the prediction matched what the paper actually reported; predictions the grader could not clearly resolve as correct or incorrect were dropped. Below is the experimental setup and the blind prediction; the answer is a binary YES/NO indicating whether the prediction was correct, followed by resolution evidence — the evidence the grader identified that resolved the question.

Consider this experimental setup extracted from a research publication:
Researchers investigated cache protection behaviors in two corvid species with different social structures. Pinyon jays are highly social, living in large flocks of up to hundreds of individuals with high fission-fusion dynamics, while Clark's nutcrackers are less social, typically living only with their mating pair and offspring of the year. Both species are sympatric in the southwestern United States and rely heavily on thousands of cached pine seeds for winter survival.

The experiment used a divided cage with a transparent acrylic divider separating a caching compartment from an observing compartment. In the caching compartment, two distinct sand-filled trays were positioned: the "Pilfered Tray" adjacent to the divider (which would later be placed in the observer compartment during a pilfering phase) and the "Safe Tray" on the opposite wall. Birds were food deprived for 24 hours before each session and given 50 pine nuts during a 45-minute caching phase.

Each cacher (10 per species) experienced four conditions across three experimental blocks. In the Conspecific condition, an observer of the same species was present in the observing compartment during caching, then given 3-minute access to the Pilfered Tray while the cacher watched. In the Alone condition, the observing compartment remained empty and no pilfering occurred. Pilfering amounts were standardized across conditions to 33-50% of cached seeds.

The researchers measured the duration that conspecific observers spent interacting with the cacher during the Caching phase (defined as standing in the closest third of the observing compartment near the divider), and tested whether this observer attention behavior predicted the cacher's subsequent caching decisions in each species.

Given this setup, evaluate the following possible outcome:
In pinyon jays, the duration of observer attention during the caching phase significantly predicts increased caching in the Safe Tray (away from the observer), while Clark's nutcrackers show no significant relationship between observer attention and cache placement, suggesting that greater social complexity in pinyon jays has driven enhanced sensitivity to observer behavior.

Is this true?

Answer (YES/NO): NO